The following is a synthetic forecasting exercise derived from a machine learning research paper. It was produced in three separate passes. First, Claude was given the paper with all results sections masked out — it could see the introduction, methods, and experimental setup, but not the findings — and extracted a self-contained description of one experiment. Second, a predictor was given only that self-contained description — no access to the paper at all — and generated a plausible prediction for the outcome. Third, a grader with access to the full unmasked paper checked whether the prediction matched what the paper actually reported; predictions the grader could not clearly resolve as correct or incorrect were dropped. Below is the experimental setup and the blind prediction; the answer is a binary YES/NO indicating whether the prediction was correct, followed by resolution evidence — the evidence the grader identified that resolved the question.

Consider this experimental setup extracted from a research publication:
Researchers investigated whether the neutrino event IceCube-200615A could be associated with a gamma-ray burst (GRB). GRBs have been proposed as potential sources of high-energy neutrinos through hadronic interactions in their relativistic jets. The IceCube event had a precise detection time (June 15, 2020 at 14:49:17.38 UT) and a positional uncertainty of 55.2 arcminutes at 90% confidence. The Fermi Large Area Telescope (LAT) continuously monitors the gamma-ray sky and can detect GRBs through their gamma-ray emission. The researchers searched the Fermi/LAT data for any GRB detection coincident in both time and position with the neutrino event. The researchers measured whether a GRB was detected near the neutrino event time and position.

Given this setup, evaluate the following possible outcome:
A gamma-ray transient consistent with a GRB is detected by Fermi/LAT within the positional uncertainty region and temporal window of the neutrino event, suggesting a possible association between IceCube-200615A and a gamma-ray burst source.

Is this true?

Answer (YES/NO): NO